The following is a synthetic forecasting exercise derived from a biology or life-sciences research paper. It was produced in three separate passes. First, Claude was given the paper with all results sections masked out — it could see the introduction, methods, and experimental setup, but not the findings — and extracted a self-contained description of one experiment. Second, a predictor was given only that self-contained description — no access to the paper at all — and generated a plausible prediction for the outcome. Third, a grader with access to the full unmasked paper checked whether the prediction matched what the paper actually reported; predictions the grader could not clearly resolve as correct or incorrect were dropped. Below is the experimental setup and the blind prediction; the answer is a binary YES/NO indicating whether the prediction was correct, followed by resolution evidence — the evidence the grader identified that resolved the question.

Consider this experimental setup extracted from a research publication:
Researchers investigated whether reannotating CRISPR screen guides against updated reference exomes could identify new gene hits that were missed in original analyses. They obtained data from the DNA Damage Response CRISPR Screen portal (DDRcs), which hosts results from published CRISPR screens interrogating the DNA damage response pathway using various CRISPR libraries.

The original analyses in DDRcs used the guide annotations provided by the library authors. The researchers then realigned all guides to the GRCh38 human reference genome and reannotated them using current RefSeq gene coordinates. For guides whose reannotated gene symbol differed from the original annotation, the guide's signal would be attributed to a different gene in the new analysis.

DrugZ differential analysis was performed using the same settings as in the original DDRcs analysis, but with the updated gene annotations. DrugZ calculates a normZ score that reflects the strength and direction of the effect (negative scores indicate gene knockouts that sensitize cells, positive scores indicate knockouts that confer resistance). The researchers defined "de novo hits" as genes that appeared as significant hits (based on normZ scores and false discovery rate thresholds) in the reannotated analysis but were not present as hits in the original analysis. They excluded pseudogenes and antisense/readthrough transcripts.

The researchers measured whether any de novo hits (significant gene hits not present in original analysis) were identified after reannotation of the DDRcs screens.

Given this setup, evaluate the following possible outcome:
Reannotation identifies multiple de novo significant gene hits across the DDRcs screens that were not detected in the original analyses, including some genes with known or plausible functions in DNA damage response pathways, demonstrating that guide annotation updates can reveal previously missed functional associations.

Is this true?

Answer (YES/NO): YES